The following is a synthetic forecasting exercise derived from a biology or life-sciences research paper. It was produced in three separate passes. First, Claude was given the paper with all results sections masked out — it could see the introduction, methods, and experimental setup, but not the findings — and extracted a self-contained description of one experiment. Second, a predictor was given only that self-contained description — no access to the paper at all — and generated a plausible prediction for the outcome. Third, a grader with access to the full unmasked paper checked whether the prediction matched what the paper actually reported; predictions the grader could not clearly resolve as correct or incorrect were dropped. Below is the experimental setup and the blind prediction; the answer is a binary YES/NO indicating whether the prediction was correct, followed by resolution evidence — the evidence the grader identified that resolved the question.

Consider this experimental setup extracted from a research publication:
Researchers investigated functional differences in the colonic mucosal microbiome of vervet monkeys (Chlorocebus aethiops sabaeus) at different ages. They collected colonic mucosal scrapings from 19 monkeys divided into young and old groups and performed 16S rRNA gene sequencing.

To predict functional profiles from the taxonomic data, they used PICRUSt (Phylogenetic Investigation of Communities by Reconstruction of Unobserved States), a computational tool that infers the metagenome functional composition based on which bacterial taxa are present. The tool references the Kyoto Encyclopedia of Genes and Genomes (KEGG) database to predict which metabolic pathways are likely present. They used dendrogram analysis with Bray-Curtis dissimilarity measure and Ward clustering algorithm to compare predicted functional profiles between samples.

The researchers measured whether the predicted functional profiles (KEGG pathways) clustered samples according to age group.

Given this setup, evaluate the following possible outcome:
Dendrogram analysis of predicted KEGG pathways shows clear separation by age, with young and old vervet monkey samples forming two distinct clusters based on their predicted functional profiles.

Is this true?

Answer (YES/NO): NO